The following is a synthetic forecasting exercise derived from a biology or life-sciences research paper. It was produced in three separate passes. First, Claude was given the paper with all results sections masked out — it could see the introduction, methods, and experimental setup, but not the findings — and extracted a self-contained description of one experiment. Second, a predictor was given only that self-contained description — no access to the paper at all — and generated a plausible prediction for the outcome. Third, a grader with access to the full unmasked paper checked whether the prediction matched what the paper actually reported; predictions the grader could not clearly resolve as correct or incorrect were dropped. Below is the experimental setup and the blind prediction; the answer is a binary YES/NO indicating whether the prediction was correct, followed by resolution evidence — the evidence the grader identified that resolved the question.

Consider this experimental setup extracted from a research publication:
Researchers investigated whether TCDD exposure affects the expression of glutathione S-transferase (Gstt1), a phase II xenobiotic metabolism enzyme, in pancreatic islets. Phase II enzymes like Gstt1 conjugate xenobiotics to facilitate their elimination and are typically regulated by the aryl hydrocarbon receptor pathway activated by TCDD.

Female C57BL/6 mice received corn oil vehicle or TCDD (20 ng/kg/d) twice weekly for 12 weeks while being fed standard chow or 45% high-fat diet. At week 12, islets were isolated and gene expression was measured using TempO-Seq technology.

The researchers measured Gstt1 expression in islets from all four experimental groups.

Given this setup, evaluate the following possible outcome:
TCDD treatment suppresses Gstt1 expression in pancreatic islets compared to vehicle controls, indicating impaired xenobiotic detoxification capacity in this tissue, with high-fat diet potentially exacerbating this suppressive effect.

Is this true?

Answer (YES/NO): NO